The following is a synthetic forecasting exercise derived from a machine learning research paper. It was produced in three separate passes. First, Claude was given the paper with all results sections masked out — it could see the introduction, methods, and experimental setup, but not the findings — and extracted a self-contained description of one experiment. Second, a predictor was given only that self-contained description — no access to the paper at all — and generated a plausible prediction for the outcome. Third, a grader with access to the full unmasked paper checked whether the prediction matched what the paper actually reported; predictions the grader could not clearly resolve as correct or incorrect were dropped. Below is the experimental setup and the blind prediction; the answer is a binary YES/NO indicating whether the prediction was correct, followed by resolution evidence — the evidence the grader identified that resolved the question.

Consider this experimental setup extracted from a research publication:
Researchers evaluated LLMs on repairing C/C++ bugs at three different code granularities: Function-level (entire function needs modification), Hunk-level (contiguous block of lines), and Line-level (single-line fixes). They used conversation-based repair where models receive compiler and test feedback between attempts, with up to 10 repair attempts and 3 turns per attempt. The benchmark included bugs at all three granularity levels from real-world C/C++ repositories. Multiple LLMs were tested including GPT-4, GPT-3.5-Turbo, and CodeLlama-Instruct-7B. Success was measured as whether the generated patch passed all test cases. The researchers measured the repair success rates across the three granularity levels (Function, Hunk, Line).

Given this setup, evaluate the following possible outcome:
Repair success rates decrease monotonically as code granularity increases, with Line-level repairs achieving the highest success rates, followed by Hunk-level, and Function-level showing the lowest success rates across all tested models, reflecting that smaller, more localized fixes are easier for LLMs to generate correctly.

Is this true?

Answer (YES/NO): NO